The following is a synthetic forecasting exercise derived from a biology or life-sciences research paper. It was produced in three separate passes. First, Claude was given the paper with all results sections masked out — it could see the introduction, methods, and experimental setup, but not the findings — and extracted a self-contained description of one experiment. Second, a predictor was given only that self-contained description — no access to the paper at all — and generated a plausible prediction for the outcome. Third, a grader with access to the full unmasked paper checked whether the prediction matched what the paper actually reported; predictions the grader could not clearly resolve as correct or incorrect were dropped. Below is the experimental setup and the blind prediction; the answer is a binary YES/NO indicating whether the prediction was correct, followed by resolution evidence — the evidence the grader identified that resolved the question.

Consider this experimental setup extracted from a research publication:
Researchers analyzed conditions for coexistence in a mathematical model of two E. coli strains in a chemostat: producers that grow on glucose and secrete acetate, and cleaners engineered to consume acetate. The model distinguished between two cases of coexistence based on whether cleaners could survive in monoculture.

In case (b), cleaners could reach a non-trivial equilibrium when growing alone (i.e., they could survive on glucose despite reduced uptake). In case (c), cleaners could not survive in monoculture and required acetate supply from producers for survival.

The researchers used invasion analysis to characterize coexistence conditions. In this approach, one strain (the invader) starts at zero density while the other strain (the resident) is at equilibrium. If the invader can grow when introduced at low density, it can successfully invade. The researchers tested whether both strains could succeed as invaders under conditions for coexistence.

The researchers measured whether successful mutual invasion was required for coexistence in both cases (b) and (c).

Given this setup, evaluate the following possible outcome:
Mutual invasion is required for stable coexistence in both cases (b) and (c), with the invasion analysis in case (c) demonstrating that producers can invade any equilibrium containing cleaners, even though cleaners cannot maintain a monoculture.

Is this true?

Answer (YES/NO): NO